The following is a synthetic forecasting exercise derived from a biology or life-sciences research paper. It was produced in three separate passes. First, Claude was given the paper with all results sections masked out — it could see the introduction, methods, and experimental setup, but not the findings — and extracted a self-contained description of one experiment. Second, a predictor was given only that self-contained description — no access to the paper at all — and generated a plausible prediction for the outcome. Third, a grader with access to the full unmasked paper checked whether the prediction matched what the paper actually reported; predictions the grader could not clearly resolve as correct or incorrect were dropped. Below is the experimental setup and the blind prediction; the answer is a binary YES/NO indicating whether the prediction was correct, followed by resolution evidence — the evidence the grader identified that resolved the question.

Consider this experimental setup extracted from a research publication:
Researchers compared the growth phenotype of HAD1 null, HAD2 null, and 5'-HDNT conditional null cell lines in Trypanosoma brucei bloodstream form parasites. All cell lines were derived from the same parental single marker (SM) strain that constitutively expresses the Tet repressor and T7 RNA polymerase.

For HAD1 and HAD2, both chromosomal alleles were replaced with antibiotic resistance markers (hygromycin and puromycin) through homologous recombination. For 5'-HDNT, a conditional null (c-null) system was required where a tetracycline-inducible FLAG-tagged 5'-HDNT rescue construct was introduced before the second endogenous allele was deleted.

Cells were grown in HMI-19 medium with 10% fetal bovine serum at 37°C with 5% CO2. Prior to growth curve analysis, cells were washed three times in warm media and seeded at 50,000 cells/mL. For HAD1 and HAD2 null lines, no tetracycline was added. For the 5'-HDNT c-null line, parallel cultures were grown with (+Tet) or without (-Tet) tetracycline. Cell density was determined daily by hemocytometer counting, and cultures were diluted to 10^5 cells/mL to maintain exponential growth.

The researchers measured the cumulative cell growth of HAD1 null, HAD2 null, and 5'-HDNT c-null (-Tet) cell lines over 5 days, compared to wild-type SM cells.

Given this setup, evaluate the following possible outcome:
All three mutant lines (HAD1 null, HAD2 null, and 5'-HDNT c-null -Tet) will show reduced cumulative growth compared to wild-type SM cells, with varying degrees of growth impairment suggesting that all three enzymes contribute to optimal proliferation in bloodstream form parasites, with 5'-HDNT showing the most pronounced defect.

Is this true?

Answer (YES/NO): NO